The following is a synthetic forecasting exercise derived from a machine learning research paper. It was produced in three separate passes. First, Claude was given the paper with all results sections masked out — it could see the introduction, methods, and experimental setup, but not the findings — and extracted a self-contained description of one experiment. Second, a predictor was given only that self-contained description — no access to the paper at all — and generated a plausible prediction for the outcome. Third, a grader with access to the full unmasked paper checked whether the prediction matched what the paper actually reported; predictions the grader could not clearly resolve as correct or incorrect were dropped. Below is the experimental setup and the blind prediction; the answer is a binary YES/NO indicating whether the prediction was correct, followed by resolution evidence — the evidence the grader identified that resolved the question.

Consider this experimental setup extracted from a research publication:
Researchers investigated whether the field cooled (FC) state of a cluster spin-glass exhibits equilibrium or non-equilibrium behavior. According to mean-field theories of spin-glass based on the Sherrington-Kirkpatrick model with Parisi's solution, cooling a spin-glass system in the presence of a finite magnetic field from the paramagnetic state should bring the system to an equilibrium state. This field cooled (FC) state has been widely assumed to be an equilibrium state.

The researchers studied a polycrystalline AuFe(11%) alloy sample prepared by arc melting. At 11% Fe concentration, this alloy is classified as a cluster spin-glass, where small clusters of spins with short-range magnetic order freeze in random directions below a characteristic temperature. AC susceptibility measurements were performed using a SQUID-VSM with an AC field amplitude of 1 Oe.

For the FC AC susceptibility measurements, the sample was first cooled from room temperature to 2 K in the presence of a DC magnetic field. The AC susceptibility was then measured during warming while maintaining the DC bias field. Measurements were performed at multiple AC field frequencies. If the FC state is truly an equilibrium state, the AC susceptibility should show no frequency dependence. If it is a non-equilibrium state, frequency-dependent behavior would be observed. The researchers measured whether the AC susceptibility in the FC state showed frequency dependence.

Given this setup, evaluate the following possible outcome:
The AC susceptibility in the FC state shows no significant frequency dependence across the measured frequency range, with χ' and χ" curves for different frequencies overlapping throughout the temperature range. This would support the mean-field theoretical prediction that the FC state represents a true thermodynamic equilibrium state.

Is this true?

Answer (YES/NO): NO